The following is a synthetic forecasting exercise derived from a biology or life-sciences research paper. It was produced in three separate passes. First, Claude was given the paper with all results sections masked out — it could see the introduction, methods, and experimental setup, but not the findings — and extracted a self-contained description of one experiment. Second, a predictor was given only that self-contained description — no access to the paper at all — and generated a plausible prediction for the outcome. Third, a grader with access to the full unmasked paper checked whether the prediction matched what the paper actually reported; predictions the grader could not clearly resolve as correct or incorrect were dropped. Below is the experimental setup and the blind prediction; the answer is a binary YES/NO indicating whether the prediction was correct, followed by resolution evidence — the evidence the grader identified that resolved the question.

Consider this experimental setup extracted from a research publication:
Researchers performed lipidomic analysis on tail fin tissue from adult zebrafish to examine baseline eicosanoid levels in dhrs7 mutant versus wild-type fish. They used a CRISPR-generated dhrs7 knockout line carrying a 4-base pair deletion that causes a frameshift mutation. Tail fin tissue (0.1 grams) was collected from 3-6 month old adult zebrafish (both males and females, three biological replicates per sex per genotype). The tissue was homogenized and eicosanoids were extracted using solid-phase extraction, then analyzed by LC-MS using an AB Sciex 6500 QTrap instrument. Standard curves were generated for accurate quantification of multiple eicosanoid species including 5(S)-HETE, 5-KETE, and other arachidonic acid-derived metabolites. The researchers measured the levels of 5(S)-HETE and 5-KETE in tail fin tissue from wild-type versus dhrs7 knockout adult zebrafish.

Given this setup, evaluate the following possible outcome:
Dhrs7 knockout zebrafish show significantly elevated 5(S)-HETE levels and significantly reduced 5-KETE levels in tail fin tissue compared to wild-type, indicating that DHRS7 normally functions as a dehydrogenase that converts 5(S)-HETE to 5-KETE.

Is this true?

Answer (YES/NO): NO